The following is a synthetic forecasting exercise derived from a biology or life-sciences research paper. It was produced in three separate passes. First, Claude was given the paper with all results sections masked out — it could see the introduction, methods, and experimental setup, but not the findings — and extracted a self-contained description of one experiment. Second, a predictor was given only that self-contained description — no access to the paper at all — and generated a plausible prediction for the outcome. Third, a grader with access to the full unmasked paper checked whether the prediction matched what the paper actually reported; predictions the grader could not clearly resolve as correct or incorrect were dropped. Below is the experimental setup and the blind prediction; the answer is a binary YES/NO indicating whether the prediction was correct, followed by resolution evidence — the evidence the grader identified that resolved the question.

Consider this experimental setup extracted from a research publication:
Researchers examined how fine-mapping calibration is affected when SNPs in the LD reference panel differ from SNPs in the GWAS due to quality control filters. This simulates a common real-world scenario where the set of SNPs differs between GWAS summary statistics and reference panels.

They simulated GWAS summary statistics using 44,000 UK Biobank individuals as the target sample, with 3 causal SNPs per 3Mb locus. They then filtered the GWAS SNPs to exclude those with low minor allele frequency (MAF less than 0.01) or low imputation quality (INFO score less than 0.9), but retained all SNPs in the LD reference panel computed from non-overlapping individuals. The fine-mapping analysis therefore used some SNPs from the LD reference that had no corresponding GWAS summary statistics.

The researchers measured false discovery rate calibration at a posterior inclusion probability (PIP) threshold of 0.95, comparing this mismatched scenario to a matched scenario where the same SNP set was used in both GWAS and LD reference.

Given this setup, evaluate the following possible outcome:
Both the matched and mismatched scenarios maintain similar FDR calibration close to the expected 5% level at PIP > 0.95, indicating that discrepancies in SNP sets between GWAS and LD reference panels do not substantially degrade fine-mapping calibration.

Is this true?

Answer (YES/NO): NO